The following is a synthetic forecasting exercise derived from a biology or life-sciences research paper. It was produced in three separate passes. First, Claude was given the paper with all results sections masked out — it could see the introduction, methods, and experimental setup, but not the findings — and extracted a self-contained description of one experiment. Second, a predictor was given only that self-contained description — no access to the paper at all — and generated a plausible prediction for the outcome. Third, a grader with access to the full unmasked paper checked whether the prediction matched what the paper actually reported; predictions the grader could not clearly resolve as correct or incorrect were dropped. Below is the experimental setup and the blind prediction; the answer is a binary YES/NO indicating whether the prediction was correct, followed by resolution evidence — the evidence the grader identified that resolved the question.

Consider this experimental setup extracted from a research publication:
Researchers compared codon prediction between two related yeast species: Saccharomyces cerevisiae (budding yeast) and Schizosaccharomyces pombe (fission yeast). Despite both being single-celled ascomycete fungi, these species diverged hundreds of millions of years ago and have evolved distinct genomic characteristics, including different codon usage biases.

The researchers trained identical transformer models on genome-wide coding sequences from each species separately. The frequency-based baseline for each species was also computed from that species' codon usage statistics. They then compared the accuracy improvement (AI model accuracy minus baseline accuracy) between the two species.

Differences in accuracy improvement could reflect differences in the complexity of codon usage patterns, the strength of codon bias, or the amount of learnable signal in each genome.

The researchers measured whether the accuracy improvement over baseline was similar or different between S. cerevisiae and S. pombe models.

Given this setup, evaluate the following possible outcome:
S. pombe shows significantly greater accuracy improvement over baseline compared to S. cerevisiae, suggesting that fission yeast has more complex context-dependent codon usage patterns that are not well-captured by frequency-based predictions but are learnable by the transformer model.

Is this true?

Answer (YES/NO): YES